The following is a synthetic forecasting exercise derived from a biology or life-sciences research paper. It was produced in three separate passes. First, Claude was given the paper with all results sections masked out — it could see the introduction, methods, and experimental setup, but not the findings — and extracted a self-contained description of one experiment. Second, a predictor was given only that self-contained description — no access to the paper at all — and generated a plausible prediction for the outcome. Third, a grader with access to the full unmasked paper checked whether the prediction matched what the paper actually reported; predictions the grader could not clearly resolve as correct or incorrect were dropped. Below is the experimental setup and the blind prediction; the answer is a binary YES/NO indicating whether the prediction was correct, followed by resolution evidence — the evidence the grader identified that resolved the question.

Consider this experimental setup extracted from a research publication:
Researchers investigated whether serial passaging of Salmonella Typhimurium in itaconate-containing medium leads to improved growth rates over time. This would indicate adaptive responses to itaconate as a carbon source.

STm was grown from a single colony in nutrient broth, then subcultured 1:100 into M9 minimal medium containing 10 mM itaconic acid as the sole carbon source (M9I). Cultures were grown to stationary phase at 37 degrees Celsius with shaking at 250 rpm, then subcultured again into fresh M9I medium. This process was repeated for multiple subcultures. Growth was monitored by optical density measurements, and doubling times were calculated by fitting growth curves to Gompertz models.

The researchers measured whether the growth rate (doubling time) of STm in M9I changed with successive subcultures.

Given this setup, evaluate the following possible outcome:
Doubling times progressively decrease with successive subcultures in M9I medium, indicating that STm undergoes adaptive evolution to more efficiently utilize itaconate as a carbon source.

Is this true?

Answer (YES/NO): YES